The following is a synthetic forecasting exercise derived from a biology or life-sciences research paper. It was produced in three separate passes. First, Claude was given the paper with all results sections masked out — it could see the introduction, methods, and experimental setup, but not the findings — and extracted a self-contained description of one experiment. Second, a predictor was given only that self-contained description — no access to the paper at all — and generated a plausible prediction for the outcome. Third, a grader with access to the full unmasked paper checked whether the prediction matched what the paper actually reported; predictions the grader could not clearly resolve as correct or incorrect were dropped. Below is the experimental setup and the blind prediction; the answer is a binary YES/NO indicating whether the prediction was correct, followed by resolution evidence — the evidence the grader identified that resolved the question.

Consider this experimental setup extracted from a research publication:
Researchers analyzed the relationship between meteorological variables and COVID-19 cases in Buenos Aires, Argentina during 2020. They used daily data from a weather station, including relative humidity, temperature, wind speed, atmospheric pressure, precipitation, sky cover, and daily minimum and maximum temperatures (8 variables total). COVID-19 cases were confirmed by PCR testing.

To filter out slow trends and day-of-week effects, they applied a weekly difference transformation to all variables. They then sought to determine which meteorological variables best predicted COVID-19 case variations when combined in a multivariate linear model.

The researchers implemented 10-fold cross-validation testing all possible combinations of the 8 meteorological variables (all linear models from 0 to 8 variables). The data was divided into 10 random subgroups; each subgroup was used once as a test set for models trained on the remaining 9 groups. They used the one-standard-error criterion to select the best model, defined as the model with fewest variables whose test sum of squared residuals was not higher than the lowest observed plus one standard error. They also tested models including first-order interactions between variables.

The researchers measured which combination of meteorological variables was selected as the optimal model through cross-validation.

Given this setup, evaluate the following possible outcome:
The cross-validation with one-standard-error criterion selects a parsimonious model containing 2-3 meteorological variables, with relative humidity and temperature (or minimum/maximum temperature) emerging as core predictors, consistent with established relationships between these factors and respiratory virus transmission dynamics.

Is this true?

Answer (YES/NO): NO